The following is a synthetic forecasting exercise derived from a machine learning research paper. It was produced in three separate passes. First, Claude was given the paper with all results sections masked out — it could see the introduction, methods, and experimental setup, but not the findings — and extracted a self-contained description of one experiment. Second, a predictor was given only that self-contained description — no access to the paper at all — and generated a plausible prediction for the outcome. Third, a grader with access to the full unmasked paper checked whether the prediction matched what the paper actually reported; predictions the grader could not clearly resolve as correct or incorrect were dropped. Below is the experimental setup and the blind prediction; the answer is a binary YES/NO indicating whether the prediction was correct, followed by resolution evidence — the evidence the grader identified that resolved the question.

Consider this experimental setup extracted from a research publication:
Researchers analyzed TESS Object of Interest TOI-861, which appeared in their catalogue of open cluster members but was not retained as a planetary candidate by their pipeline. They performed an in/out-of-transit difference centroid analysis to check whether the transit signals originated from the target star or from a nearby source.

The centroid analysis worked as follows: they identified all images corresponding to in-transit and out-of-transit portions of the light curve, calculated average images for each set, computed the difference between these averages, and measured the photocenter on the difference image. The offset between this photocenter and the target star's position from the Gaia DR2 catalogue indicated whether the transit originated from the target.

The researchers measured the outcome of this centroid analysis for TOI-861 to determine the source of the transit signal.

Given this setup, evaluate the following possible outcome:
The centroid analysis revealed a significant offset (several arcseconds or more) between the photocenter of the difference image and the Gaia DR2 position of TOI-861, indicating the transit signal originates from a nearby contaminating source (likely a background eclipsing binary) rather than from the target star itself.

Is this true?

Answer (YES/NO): YES